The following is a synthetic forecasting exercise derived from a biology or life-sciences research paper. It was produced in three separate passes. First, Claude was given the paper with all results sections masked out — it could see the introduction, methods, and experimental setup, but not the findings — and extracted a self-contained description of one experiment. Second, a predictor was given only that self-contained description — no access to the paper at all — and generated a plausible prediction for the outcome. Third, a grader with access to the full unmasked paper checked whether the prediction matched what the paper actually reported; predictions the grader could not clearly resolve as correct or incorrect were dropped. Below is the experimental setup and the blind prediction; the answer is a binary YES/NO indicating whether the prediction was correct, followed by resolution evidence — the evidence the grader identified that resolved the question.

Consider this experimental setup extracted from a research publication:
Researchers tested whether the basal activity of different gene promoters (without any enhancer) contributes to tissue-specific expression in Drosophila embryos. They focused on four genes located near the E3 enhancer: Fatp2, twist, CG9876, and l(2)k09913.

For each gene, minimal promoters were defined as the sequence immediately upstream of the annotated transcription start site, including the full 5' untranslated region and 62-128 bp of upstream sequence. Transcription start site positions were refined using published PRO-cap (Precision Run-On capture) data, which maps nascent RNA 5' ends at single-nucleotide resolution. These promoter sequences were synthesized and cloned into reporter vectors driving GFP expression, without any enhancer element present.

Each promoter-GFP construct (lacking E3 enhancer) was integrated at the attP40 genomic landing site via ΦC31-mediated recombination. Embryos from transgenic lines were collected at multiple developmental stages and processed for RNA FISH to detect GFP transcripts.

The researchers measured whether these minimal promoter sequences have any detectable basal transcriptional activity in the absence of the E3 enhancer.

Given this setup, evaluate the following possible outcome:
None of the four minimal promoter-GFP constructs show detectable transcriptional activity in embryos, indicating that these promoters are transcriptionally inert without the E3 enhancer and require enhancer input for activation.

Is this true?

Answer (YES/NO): NO